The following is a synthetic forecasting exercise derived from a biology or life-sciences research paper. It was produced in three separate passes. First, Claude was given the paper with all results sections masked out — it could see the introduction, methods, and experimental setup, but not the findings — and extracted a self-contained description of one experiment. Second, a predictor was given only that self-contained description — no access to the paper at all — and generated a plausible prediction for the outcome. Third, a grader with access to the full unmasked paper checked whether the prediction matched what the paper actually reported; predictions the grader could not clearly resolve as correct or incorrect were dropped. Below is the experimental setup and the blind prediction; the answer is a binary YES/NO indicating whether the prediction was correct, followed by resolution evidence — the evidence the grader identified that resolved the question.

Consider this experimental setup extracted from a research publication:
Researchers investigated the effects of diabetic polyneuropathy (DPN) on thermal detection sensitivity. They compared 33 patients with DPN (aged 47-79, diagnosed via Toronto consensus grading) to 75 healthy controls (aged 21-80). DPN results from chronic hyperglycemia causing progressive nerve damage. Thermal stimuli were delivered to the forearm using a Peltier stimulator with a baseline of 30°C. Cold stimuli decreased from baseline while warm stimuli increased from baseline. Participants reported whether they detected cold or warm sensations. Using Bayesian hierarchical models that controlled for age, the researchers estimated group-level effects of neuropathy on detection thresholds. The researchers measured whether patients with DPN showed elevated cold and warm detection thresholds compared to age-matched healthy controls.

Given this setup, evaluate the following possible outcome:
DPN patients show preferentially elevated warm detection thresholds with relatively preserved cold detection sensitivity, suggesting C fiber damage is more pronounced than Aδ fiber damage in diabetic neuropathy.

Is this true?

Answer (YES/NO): NO